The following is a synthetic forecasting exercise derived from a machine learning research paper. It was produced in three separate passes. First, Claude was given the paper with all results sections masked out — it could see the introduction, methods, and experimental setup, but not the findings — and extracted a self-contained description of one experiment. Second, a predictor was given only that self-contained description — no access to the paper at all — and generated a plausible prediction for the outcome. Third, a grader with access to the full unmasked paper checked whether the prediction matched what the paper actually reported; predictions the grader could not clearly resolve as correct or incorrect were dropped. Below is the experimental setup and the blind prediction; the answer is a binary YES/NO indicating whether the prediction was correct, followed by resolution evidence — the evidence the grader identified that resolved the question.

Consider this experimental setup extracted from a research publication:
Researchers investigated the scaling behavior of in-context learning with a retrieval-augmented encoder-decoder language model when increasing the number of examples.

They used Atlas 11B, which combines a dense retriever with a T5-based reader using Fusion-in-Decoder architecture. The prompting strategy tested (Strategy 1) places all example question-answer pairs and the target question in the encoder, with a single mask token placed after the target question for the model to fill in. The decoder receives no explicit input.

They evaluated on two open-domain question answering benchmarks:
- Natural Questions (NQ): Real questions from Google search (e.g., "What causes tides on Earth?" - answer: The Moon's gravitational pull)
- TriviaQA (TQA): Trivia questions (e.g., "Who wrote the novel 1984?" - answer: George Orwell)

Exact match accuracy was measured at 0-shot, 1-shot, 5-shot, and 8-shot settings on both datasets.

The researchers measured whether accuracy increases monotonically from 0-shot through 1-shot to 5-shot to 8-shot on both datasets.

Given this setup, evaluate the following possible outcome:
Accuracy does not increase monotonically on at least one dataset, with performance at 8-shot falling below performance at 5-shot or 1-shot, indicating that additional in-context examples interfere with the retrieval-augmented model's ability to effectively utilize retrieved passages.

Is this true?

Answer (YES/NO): NO